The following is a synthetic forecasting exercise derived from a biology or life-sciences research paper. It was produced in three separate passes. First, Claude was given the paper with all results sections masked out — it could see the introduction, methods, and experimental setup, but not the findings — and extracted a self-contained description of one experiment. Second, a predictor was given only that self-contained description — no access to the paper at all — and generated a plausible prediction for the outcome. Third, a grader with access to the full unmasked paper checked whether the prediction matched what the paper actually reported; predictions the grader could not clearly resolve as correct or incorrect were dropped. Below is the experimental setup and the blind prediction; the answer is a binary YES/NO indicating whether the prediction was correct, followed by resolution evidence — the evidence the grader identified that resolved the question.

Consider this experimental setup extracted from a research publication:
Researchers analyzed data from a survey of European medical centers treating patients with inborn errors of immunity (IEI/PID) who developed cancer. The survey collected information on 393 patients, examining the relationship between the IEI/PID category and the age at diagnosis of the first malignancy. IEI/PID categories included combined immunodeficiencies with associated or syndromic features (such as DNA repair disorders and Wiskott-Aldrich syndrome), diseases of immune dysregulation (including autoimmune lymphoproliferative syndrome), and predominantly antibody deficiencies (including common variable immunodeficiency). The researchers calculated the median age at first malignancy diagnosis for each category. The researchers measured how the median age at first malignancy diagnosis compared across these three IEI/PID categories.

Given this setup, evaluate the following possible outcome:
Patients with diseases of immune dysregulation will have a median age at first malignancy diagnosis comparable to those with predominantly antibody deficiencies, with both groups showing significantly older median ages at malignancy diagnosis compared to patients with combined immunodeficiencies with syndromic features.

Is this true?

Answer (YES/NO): NO